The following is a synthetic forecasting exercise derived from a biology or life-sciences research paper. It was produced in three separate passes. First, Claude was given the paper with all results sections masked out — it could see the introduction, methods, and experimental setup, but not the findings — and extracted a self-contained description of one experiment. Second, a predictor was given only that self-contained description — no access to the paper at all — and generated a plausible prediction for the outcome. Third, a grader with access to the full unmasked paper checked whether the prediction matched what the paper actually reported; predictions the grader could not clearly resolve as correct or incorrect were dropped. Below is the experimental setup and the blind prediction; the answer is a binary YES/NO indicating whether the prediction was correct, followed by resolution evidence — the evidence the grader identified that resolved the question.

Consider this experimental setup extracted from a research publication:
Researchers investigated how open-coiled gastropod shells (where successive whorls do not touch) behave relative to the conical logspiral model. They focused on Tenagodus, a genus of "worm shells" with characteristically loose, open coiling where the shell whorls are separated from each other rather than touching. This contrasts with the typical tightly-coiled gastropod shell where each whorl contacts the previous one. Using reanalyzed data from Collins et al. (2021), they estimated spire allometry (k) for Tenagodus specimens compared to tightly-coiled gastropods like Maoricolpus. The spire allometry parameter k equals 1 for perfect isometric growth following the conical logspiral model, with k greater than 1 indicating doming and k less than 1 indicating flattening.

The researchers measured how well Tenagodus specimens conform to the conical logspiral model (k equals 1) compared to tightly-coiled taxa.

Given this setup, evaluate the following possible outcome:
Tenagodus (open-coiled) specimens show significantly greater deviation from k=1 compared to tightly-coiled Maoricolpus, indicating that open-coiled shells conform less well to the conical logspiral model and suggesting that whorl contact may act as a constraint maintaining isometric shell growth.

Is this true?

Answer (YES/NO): NO